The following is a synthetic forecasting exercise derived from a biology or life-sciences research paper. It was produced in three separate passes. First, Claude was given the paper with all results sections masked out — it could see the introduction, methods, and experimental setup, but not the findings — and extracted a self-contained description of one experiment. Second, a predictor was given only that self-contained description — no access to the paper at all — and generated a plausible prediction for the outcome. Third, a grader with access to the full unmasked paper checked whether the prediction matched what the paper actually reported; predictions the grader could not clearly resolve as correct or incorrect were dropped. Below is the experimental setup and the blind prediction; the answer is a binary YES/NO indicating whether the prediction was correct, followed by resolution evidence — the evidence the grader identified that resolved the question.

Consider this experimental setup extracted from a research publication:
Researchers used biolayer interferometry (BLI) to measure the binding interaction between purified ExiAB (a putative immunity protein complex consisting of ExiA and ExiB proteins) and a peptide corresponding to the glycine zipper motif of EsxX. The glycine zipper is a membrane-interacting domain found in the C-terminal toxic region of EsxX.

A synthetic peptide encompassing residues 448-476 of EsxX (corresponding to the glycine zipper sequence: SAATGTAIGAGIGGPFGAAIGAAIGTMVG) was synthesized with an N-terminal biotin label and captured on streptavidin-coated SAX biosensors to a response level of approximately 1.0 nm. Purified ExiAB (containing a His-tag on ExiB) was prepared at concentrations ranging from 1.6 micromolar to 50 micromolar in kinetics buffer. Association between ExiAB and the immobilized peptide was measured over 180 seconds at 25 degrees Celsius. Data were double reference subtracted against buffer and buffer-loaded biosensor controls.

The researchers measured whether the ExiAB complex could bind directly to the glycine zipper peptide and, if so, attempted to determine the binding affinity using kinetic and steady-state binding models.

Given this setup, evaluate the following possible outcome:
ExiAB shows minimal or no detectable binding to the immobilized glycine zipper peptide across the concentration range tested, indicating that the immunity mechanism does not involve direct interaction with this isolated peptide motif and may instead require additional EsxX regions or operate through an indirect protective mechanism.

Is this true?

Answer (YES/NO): NO